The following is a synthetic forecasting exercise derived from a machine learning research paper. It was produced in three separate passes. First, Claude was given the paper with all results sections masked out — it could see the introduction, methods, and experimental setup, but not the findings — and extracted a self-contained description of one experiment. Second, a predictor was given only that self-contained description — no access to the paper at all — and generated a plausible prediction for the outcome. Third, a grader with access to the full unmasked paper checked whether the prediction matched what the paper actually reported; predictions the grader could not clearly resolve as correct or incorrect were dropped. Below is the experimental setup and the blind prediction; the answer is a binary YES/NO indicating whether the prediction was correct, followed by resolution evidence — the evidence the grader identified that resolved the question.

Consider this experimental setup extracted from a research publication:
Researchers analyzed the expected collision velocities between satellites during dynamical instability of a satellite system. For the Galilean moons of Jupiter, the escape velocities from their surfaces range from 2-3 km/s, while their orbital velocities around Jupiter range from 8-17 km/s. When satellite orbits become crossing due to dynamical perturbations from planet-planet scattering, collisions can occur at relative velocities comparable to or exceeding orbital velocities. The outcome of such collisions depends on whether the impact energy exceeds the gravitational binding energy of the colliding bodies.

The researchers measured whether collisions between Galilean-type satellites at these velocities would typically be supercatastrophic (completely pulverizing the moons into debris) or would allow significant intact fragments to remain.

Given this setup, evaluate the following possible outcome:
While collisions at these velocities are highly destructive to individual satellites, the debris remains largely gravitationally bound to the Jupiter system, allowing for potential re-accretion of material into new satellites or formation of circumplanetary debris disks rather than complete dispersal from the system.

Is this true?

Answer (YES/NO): NO